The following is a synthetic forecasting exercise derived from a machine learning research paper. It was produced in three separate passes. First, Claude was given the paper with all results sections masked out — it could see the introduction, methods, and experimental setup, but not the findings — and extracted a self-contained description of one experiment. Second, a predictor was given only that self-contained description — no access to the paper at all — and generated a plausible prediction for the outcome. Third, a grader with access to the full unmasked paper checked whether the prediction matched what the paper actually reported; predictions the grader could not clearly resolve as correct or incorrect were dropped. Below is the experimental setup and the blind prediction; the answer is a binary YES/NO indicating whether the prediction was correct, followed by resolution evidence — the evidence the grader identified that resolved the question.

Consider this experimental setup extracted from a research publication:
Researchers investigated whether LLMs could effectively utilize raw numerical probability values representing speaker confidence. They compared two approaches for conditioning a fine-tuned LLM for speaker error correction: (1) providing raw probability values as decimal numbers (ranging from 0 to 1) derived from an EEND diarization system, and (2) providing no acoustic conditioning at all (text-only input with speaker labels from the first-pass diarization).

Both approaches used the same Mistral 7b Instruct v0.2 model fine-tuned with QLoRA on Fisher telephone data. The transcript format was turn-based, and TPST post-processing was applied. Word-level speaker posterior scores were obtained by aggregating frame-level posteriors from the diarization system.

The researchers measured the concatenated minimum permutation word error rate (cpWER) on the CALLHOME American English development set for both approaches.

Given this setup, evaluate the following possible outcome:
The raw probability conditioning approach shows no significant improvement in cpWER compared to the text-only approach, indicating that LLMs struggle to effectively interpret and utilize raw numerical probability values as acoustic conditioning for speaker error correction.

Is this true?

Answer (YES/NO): YES